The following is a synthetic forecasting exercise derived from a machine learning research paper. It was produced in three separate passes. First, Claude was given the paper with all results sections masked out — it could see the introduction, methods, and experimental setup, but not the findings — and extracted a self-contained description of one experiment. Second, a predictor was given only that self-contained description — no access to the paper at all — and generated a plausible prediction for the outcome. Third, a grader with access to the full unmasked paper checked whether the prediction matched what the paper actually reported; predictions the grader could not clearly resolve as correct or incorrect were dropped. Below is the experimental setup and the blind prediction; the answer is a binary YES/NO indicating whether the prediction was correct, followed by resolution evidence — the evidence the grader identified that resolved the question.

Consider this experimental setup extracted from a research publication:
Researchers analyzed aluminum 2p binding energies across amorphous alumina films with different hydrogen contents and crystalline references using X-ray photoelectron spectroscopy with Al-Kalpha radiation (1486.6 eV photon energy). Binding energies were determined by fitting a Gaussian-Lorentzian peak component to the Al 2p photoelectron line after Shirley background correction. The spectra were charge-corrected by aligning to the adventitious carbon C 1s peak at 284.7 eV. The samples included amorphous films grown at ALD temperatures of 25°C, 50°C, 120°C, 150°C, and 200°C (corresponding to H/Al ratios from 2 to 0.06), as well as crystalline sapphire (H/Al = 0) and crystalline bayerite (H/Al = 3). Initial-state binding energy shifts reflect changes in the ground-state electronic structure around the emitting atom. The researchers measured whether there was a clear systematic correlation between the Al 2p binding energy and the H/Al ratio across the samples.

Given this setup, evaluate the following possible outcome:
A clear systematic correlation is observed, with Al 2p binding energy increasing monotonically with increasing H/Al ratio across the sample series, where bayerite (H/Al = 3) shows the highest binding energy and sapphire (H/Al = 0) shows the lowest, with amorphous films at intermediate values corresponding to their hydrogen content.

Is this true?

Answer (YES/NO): NO